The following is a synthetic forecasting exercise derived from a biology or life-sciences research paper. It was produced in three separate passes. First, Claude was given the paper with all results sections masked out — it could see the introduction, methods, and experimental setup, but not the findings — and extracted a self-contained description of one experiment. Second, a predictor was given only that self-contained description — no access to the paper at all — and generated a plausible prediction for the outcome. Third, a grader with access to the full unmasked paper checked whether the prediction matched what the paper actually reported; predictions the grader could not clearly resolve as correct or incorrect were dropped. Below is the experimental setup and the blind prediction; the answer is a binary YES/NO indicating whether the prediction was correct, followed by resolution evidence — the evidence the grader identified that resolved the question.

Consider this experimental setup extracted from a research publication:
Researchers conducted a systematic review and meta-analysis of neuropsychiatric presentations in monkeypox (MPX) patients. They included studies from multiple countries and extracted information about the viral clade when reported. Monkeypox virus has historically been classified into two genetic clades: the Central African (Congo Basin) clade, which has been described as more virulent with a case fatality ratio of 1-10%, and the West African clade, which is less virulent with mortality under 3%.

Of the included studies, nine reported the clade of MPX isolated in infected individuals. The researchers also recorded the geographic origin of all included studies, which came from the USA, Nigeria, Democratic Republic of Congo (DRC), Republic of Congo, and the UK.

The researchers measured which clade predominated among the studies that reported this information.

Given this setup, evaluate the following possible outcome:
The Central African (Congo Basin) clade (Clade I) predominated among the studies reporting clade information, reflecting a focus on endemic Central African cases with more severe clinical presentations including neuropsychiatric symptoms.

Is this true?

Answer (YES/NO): NO